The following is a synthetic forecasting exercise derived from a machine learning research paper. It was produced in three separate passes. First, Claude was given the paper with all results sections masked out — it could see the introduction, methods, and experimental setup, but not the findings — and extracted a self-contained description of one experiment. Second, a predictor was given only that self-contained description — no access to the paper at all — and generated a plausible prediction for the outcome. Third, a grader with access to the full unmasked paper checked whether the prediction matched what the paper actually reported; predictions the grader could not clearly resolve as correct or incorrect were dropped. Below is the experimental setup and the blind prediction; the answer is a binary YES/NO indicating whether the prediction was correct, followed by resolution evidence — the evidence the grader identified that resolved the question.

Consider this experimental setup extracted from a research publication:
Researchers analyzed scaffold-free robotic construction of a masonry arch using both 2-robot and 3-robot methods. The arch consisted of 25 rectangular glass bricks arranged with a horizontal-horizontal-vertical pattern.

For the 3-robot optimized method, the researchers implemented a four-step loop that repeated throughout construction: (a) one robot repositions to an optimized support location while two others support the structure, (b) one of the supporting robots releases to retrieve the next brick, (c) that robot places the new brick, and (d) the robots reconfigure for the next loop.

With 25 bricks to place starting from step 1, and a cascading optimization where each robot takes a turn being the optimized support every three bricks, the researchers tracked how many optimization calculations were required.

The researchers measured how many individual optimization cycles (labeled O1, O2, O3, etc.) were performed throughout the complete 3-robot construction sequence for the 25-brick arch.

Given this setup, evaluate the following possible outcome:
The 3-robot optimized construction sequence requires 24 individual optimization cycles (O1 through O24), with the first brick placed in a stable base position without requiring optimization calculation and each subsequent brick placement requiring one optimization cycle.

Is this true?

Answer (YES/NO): NO